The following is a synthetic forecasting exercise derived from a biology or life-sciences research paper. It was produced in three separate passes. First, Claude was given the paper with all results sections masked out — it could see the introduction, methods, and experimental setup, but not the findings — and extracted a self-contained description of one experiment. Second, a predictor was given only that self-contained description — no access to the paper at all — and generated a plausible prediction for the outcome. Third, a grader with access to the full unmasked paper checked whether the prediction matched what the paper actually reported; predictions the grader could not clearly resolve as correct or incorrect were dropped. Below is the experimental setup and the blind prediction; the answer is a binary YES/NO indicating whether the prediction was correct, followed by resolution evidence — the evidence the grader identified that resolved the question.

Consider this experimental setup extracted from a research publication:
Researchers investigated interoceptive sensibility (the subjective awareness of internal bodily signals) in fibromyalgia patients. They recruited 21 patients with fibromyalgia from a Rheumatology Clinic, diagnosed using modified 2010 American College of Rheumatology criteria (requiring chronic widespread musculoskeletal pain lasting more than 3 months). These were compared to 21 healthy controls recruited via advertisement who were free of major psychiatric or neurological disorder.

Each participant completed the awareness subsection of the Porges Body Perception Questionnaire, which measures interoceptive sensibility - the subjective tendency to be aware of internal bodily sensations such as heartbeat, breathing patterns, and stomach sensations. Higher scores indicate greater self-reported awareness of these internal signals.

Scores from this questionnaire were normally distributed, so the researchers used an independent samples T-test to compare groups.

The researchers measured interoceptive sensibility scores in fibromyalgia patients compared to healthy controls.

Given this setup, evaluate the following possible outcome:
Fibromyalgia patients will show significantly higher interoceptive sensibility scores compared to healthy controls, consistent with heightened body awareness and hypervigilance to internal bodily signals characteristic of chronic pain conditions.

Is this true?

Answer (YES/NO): YES